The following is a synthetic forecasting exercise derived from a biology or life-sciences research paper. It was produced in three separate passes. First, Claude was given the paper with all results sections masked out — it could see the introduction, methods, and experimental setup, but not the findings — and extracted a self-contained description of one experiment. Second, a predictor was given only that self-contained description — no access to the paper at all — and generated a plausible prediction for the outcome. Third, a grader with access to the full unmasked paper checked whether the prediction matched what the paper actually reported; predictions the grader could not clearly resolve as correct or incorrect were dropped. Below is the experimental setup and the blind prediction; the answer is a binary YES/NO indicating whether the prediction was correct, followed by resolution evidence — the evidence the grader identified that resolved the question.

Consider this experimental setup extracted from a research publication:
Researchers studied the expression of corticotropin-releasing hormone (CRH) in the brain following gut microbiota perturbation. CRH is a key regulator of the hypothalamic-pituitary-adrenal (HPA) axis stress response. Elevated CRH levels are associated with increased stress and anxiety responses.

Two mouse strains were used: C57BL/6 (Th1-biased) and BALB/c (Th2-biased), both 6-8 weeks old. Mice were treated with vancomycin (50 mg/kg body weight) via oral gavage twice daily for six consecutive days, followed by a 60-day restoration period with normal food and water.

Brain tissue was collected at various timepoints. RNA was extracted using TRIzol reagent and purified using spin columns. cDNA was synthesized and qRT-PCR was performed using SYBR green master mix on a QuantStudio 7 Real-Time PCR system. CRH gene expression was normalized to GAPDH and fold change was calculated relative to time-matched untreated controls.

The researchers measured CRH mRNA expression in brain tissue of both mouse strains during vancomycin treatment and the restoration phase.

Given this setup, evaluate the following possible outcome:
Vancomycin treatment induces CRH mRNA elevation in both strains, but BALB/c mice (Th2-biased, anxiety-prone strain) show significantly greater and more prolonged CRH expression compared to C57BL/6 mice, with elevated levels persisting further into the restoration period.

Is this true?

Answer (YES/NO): NO